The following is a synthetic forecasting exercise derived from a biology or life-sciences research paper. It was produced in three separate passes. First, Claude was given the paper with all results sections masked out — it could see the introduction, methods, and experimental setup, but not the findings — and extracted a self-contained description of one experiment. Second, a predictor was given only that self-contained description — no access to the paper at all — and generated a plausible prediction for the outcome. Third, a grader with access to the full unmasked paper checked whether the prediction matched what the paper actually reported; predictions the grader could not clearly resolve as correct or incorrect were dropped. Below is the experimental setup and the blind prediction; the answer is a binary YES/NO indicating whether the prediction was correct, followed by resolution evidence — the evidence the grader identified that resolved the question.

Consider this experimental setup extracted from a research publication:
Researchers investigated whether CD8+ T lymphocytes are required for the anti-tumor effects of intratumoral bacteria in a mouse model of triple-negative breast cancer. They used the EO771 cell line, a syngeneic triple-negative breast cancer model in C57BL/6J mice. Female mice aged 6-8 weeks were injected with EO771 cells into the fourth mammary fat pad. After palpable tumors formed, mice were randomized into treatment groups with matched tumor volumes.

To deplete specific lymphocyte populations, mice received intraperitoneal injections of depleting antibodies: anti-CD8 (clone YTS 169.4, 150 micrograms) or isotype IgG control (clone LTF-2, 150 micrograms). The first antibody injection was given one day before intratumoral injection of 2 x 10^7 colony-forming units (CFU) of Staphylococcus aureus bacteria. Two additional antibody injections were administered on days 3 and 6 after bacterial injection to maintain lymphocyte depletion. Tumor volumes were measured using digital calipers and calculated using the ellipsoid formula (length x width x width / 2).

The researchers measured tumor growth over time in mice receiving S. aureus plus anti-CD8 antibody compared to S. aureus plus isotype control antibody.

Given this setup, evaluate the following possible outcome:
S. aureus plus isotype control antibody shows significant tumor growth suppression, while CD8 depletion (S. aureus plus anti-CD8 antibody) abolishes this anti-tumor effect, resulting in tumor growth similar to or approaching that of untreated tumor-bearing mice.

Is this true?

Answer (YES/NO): YES